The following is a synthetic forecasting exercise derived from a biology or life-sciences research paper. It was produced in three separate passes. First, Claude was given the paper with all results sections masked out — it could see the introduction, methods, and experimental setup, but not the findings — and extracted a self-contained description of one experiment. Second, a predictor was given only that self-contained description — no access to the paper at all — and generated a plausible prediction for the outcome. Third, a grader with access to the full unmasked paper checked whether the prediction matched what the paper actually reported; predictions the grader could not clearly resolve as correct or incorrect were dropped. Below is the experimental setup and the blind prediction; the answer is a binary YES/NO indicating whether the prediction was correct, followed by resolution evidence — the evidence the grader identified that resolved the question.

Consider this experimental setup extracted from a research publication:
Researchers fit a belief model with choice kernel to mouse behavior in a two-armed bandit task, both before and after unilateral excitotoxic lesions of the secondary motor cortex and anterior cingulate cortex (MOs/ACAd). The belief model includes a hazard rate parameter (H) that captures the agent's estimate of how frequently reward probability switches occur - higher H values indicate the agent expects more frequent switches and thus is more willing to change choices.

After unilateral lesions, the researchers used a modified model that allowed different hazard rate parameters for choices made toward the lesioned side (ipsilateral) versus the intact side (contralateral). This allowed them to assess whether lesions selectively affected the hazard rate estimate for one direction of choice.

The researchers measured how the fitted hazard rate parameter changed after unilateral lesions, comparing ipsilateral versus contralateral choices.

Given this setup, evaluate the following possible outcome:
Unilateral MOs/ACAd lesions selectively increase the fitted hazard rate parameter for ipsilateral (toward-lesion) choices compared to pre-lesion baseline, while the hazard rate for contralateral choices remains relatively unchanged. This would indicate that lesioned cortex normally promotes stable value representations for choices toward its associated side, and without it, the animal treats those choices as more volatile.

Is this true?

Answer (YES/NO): NO